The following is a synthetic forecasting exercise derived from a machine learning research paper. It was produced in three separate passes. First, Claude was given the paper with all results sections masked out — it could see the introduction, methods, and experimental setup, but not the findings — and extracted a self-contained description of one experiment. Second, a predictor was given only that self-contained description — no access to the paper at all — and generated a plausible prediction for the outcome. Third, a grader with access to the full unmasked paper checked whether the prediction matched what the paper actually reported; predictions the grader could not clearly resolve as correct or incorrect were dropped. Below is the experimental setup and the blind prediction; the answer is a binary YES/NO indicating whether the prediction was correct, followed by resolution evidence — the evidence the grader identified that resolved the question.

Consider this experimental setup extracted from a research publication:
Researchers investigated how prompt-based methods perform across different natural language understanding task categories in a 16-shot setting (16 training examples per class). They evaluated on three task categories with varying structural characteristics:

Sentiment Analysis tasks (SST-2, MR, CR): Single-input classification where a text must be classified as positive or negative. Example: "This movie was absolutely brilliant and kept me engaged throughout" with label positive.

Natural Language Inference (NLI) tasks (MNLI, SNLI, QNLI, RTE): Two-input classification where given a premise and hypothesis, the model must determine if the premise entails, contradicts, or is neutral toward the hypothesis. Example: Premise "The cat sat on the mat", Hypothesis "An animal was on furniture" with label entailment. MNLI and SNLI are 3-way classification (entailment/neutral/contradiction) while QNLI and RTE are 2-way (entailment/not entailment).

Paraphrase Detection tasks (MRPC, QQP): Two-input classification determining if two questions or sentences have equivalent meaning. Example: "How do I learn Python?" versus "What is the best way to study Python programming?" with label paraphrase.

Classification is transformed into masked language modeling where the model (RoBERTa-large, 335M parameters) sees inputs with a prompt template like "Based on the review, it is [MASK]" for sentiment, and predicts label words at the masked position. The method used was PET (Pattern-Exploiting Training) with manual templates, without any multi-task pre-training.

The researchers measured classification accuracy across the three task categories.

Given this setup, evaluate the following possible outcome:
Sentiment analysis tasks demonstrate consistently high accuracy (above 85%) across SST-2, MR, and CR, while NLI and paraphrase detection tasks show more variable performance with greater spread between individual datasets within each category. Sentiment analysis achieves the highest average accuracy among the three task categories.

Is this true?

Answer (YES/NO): YES